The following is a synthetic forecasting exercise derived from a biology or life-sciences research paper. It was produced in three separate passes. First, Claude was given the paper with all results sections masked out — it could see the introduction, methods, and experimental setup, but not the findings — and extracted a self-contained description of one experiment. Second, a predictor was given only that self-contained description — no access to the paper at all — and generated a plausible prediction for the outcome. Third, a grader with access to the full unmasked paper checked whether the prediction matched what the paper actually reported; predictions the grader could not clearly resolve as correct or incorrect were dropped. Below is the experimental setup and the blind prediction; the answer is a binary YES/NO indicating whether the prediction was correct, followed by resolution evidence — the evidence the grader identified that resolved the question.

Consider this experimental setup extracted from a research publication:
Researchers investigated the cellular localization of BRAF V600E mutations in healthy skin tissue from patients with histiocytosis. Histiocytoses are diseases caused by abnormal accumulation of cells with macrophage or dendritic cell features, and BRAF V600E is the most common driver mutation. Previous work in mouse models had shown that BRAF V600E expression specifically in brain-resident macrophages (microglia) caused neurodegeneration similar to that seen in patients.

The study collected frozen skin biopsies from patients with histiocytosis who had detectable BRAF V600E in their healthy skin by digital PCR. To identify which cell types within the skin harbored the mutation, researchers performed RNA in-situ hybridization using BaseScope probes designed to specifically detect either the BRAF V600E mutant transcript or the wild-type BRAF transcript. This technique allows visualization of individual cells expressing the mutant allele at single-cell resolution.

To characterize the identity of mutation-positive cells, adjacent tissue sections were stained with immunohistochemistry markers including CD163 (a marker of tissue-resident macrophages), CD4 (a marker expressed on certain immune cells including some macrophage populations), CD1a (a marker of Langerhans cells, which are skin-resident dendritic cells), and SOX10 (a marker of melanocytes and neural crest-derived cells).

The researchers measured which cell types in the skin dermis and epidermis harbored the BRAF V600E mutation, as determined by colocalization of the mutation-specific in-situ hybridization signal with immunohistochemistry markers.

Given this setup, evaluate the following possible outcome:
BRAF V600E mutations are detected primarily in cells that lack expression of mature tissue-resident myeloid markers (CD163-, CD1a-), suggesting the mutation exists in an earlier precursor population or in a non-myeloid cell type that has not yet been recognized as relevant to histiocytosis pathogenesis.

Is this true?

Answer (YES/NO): NO